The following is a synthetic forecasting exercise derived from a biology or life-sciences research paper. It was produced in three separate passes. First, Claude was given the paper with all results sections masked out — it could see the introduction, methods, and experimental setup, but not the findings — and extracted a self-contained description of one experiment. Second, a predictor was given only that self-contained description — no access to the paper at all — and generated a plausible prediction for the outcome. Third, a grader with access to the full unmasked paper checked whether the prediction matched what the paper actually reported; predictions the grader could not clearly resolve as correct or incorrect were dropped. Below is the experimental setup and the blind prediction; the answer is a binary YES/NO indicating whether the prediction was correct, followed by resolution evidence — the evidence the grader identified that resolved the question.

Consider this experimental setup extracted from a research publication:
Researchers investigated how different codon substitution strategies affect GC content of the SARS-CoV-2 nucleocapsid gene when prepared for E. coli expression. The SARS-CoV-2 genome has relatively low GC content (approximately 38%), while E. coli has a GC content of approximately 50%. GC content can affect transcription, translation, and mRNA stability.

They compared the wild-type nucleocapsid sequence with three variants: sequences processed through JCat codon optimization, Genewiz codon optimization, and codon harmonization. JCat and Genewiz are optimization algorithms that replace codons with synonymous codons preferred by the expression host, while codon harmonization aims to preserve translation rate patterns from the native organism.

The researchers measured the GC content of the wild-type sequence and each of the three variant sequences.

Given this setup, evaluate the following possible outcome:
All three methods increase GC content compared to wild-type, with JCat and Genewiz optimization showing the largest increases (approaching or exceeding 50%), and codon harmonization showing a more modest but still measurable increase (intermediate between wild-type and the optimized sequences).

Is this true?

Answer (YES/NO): YES